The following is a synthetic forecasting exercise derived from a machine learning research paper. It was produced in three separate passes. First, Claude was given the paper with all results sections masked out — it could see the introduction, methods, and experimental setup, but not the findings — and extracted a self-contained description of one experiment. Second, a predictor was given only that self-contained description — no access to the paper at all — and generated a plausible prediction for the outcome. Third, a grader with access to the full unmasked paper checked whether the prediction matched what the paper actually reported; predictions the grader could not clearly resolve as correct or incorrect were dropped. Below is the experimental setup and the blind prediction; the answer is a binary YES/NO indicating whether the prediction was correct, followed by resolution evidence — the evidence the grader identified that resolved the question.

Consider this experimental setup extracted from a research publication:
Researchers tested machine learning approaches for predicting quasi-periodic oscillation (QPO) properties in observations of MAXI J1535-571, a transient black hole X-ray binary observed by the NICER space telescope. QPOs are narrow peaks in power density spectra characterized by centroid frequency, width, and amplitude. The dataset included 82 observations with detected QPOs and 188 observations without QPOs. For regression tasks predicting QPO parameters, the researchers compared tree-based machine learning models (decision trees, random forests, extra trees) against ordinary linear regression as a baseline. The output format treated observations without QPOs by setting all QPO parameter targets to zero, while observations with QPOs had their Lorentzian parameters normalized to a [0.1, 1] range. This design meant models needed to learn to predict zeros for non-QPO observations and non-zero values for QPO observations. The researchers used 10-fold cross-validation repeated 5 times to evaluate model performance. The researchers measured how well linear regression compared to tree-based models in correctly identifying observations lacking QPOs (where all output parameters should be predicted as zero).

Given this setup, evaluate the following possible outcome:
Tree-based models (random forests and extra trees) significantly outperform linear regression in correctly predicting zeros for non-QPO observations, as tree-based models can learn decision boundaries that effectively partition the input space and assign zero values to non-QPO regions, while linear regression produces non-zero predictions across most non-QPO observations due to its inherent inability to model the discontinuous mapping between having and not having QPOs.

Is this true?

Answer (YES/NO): YES